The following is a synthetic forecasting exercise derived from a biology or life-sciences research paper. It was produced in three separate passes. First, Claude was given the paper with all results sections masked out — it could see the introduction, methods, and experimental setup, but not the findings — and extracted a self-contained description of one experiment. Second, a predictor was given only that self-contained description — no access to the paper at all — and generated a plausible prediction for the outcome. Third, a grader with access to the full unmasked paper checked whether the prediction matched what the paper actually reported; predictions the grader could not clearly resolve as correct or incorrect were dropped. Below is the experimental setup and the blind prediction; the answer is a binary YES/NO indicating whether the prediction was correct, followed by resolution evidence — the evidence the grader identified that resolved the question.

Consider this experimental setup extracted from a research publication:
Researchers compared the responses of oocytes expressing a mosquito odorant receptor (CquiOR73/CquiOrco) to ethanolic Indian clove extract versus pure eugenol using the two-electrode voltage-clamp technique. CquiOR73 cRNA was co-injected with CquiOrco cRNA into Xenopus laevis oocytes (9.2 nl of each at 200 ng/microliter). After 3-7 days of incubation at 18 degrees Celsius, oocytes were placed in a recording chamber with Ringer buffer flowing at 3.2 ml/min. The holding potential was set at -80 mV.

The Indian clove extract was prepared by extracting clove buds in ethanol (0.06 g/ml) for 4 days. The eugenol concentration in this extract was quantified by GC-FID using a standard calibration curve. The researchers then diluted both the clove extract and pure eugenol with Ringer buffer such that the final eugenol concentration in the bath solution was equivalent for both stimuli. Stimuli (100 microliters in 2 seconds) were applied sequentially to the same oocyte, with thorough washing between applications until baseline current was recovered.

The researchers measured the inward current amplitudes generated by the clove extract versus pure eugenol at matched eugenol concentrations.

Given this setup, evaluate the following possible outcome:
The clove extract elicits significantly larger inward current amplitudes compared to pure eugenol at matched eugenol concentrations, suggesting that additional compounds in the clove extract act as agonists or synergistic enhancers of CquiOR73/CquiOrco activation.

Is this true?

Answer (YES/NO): NO